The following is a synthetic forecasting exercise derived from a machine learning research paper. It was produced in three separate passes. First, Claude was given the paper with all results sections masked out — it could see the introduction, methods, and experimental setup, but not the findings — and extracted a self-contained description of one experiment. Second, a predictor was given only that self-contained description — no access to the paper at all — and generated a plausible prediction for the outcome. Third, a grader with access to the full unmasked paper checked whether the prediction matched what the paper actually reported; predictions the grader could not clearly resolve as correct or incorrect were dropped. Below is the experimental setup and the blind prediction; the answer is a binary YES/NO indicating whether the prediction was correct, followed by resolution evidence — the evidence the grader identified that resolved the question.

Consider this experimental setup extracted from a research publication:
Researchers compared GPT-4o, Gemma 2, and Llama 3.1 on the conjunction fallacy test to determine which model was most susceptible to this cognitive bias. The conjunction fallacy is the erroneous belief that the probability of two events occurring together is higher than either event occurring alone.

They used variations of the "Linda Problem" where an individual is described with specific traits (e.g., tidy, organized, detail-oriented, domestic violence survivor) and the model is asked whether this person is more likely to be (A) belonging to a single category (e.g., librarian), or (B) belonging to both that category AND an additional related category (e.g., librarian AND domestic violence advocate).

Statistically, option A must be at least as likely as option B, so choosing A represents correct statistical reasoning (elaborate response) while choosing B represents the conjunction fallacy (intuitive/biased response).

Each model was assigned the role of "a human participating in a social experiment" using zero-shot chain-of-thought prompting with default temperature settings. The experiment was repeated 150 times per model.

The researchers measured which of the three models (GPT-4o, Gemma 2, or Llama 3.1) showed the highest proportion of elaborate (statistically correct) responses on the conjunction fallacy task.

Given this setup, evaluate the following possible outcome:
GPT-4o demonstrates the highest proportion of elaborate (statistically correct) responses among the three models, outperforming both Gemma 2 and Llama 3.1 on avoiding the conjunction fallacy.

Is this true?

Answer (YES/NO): YES